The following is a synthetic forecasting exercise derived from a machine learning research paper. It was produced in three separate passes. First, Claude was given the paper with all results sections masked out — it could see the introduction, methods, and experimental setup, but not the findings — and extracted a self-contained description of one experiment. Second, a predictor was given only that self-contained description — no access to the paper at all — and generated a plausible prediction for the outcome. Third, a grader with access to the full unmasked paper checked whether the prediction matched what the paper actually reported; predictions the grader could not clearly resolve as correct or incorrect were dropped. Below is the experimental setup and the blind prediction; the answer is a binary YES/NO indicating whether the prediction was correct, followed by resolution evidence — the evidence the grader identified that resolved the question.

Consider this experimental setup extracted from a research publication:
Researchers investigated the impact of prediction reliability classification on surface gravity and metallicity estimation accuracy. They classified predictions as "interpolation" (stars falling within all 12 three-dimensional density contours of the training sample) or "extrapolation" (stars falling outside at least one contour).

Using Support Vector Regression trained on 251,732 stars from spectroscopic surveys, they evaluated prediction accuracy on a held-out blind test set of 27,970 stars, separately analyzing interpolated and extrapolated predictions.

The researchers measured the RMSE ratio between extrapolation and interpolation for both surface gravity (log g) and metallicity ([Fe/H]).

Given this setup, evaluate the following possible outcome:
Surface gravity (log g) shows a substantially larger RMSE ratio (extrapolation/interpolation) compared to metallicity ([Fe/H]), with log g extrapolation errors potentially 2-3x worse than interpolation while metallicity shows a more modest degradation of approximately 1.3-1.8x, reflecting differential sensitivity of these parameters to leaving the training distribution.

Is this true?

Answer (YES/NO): NO